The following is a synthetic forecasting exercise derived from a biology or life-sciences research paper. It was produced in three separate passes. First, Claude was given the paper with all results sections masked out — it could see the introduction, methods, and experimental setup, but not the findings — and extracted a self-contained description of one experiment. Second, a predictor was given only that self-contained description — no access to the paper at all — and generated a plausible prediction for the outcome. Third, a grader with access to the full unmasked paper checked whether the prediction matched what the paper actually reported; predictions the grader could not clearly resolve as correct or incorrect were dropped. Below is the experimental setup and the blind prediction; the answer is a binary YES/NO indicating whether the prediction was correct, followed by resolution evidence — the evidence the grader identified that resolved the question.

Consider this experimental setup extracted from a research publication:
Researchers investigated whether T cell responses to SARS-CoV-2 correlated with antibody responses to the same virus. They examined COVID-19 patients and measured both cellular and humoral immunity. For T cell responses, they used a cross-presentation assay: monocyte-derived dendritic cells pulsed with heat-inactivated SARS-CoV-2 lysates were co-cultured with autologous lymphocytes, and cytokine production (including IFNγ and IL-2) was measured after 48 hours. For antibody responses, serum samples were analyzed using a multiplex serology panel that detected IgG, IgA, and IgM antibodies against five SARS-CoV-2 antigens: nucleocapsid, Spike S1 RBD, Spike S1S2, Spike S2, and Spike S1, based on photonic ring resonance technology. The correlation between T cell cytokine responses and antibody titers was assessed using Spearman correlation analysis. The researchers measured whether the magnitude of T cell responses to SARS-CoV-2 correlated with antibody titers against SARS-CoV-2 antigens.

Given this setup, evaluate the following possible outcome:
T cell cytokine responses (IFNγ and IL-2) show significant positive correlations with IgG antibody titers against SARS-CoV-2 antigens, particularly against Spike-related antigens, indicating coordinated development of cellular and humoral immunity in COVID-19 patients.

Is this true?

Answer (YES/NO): NO